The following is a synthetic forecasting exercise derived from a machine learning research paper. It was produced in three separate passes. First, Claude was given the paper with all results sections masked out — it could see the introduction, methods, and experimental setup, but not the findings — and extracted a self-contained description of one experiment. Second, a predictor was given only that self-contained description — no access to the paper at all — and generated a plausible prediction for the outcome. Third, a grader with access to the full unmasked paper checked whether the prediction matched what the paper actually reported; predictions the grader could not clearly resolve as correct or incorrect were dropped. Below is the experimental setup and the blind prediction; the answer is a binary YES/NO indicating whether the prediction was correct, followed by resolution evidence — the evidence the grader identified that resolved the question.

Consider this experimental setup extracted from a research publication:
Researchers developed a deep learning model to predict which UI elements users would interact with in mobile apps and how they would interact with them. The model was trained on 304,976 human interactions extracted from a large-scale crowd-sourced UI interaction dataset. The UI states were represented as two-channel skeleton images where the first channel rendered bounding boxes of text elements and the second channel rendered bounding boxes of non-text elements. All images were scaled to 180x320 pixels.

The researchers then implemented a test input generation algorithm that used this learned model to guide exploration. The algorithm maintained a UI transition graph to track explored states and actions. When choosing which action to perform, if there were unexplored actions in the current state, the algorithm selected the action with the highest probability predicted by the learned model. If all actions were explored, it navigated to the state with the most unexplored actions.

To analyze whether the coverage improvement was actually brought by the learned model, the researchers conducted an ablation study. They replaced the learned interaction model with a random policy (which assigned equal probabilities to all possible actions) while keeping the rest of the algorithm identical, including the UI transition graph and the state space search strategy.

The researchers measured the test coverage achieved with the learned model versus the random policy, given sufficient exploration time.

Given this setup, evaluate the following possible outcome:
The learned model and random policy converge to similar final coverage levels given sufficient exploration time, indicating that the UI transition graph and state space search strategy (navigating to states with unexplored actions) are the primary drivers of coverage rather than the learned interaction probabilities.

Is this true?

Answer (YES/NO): YES